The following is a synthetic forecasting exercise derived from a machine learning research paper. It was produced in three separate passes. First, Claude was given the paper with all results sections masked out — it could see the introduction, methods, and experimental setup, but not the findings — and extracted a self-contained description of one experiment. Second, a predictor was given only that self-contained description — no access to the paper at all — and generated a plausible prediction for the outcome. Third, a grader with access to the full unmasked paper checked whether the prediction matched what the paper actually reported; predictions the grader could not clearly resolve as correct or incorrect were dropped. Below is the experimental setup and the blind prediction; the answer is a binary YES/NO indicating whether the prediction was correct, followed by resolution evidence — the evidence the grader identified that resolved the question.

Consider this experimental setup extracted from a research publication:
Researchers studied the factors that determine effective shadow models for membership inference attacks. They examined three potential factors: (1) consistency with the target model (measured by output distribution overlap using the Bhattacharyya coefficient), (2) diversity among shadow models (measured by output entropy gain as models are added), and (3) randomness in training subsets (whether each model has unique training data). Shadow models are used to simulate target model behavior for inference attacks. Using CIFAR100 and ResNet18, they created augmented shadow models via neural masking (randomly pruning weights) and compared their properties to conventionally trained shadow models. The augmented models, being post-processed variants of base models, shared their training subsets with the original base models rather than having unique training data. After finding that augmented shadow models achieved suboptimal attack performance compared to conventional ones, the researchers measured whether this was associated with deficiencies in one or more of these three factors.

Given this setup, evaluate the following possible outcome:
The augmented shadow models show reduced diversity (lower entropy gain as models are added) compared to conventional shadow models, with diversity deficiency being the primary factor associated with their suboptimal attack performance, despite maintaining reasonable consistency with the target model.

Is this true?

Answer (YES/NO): NO